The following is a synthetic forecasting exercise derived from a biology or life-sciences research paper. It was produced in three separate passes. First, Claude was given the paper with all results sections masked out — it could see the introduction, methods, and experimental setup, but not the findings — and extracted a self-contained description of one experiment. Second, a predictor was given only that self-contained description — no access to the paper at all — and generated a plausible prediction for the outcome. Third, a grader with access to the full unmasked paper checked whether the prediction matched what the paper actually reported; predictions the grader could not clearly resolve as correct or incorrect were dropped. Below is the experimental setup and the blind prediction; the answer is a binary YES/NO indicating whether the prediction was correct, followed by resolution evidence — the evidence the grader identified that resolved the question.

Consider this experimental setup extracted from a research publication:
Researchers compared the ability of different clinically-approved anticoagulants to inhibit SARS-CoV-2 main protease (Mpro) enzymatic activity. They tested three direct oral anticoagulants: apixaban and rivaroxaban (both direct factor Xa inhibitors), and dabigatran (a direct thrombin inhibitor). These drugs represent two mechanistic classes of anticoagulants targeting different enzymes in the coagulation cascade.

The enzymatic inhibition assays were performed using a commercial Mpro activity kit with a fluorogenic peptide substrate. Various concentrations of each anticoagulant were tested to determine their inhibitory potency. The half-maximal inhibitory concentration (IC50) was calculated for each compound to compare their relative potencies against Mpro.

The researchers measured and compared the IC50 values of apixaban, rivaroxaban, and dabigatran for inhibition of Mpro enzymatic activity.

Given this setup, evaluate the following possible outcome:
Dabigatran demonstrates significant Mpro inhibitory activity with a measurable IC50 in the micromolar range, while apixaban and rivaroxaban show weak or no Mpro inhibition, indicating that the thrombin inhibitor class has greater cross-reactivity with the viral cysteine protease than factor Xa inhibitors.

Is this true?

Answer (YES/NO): NO